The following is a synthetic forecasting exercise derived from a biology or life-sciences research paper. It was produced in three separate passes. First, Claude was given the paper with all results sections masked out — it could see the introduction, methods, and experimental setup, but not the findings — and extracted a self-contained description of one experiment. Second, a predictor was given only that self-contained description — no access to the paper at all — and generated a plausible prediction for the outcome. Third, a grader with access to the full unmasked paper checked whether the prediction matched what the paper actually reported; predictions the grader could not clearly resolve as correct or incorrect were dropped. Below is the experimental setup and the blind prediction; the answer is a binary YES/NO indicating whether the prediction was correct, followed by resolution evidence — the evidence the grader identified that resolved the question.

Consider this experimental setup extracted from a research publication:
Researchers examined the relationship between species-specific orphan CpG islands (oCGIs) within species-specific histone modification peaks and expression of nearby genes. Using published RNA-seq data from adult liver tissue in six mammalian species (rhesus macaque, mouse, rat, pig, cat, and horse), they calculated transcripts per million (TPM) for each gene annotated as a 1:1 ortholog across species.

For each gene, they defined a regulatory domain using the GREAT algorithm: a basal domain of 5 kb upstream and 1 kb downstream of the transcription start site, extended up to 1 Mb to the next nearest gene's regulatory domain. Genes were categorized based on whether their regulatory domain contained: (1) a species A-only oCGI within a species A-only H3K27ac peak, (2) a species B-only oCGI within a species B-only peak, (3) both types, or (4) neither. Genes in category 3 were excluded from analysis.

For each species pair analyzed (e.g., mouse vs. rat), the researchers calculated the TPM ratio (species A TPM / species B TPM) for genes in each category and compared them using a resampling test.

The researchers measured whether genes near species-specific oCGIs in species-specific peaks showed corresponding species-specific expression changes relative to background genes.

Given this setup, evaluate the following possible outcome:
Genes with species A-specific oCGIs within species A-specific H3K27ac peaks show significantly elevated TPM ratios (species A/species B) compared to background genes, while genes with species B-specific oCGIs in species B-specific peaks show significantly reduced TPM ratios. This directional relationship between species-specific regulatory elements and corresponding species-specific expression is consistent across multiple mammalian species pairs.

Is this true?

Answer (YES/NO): YES